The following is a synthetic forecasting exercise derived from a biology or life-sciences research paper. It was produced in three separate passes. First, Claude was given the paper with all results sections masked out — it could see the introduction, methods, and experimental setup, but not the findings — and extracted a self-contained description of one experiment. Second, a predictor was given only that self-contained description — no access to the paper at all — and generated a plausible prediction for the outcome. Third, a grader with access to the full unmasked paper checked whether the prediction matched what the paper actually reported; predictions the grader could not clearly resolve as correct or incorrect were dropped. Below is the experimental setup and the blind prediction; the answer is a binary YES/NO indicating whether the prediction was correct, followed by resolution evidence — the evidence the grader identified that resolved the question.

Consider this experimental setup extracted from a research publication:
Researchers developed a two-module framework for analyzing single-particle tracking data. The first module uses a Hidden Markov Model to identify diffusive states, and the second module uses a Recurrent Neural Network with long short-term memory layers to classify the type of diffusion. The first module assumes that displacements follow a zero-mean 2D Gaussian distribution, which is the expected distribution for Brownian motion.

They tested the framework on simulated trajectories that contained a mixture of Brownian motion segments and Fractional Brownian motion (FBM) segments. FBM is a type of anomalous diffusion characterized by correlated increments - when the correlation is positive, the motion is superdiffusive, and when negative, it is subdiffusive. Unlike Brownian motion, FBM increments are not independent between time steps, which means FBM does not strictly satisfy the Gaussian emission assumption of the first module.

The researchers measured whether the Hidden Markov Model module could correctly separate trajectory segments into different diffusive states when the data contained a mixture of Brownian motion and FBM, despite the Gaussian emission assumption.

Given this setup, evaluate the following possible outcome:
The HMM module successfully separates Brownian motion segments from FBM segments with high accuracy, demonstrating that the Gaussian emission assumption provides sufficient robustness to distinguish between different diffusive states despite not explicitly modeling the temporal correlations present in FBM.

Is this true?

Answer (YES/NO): YES